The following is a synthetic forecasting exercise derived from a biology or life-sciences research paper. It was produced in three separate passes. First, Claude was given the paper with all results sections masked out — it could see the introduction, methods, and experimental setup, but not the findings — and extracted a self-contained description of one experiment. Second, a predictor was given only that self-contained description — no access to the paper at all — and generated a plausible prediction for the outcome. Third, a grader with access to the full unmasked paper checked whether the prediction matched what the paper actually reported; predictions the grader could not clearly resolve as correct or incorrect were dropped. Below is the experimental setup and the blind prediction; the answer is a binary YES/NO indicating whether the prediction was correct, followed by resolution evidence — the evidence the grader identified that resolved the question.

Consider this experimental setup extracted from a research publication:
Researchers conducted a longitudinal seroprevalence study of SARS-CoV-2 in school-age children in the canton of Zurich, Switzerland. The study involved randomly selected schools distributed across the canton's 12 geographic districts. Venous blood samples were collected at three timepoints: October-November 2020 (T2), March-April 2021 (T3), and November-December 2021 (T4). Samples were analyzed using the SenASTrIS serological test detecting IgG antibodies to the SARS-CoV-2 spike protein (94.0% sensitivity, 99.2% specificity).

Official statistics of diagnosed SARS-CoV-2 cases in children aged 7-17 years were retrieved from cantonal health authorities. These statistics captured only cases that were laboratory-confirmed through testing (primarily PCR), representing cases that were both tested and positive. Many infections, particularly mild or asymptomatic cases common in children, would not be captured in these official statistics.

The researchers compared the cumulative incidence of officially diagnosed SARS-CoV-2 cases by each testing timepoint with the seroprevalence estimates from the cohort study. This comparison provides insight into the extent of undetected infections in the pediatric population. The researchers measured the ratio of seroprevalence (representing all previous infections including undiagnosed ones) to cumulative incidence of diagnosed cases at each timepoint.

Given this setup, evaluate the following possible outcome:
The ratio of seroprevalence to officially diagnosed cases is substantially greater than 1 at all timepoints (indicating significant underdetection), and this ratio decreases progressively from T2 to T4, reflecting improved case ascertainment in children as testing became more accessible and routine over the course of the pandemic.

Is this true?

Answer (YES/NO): NO